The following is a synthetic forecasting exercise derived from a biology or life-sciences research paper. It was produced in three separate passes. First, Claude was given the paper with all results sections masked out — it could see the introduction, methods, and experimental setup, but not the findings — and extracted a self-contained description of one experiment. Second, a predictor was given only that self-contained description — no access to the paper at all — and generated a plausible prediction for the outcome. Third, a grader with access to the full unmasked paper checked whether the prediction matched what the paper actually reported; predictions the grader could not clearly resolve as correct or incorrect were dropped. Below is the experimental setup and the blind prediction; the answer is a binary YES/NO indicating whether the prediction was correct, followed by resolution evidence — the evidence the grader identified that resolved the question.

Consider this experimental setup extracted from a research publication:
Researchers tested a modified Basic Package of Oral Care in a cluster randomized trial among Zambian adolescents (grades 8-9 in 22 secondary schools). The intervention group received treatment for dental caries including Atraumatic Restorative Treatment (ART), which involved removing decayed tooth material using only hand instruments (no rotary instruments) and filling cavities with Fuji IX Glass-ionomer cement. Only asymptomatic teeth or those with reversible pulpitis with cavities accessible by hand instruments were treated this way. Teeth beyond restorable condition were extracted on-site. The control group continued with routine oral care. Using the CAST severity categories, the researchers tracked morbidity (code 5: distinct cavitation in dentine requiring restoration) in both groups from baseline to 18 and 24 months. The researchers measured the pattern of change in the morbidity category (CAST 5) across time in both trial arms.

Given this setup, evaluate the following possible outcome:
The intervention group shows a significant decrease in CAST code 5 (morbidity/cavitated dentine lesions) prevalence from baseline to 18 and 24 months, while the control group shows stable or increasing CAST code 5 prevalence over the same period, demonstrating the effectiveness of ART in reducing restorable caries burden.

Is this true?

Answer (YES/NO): NO